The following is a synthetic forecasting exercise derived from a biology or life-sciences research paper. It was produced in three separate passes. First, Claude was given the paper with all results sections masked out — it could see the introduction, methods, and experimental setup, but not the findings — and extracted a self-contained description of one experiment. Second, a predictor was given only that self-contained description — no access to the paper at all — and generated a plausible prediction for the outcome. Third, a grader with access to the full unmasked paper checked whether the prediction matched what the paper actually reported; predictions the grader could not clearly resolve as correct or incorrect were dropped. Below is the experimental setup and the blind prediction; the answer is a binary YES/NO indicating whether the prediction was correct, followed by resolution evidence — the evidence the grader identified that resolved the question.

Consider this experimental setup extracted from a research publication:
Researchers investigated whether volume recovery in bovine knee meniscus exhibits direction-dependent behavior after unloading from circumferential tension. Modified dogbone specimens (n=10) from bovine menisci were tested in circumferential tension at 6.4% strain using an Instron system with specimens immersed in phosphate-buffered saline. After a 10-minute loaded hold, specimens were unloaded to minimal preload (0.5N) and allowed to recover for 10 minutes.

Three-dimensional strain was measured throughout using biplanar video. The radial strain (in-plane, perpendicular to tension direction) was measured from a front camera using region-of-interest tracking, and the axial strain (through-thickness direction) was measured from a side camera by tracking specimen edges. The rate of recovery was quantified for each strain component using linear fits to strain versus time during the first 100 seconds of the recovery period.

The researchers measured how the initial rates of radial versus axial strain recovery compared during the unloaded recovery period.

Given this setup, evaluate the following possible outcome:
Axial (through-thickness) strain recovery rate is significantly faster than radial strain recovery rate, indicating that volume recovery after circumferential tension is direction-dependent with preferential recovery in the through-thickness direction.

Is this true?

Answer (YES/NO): YES